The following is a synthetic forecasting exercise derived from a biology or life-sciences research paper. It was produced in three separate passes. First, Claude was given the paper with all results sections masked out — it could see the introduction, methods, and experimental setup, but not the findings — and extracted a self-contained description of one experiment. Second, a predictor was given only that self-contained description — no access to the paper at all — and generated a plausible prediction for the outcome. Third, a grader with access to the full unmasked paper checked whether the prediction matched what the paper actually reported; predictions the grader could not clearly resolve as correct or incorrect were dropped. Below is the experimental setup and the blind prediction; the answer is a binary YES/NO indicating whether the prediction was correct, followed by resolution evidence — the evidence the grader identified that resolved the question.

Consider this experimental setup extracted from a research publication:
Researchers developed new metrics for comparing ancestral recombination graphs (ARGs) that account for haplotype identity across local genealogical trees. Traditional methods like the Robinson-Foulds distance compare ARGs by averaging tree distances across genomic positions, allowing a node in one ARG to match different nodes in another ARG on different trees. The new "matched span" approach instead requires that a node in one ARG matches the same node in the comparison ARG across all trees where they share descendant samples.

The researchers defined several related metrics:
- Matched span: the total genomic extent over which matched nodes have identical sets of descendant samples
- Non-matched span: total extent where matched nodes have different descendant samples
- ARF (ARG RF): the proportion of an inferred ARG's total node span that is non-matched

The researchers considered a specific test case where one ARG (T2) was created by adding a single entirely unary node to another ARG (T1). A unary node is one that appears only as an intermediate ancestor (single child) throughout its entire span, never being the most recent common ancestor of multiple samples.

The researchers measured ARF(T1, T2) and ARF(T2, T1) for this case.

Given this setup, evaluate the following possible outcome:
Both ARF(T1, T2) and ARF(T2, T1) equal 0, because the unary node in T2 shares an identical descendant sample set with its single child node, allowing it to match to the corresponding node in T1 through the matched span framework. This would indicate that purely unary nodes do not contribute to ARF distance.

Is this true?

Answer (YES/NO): YES